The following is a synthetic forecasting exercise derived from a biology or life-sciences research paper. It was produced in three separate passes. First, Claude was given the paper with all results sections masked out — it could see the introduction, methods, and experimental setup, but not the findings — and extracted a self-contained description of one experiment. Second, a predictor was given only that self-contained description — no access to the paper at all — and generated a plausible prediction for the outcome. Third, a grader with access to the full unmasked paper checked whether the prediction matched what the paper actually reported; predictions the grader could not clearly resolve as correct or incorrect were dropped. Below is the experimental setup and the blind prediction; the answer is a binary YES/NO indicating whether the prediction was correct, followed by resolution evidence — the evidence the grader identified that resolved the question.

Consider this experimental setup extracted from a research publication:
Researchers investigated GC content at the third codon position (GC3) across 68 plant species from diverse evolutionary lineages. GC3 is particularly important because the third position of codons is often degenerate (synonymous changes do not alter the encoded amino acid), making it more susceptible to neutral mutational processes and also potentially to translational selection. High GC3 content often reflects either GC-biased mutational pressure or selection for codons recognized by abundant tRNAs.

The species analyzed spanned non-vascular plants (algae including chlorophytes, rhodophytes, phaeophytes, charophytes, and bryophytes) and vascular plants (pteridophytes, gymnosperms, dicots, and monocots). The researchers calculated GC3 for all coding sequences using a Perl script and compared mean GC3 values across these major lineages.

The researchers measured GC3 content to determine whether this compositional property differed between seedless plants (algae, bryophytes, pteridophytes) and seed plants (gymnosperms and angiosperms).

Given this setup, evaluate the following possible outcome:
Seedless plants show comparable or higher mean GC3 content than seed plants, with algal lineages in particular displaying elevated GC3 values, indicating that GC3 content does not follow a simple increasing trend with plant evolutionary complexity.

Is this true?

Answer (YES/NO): YES